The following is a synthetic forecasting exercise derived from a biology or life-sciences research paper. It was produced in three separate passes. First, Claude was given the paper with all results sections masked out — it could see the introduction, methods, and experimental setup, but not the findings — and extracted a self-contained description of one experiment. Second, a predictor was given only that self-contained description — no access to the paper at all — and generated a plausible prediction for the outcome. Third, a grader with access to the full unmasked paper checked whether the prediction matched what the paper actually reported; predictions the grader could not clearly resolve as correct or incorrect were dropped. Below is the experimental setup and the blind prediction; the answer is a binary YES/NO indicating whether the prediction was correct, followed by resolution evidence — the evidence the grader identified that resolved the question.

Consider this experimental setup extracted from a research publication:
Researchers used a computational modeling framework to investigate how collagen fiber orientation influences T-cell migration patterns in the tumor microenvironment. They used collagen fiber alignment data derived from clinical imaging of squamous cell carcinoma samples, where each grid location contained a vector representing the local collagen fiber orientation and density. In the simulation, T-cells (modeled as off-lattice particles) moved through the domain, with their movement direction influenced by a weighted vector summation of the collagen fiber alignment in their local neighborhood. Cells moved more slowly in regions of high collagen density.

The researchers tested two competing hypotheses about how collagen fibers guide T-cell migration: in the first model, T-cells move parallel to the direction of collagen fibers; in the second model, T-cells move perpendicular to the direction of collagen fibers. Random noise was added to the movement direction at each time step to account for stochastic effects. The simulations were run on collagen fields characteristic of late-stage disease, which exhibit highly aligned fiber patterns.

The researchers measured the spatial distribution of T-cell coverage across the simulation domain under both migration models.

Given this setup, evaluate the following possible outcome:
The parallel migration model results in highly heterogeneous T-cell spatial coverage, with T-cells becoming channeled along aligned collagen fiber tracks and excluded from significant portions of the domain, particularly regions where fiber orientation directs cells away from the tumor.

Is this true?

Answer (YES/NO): YES